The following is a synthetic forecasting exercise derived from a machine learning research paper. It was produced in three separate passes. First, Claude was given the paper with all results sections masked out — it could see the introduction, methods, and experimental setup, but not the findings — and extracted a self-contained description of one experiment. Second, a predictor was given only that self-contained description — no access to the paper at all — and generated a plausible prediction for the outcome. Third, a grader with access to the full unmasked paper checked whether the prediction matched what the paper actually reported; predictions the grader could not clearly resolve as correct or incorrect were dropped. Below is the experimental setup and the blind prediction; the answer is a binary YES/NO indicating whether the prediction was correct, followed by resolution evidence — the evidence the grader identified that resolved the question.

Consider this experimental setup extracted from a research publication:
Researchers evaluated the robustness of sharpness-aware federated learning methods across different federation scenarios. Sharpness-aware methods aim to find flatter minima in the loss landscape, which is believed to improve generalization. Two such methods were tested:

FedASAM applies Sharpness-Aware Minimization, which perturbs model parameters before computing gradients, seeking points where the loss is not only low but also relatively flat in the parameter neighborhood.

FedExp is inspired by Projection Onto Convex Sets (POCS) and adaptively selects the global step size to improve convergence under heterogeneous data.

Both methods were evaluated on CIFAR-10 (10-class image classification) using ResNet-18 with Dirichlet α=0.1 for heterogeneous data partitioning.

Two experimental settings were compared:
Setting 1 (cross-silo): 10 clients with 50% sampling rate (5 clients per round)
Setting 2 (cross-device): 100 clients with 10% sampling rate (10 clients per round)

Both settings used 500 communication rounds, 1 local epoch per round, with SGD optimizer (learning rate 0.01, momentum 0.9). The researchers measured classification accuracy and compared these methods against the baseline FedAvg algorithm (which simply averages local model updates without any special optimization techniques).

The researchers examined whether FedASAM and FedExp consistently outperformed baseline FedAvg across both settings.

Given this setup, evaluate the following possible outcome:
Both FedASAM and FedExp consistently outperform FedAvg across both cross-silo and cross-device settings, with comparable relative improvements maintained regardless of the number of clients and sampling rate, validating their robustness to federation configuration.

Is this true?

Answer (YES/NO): NO